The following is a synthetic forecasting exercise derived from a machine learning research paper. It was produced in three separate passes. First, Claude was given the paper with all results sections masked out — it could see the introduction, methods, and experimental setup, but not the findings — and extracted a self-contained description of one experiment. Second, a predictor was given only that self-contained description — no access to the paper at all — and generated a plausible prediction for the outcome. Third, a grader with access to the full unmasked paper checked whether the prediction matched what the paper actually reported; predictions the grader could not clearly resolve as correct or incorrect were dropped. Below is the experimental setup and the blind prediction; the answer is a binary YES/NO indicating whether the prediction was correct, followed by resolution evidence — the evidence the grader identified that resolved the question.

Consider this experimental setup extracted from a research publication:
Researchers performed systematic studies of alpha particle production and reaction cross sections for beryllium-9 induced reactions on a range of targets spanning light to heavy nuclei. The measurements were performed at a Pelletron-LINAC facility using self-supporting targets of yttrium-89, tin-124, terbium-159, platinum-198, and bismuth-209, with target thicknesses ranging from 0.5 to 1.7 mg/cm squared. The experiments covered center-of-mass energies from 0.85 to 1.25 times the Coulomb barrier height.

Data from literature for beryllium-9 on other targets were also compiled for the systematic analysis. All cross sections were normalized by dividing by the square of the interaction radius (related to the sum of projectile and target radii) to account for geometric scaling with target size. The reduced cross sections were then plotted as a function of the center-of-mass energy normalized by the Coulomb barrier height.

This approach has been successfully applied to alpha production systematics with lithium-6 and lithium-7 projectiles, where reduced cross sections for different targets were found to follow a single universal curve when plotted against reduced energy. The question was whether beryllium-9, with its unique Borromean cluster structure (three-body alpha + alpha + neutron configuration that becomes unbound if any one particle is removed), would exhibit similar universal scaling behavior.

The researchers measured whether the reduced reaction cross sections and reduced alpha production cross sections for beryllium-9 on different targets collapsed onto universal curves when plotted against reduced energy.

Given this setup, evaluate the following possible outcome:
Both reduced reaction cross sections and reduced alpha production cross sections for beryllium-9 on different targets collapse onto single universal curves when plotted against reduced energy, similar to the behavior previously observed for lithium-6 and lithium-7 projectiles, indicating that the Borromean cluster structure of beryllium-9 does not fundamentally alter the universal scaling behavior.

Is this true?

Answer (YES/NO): YES